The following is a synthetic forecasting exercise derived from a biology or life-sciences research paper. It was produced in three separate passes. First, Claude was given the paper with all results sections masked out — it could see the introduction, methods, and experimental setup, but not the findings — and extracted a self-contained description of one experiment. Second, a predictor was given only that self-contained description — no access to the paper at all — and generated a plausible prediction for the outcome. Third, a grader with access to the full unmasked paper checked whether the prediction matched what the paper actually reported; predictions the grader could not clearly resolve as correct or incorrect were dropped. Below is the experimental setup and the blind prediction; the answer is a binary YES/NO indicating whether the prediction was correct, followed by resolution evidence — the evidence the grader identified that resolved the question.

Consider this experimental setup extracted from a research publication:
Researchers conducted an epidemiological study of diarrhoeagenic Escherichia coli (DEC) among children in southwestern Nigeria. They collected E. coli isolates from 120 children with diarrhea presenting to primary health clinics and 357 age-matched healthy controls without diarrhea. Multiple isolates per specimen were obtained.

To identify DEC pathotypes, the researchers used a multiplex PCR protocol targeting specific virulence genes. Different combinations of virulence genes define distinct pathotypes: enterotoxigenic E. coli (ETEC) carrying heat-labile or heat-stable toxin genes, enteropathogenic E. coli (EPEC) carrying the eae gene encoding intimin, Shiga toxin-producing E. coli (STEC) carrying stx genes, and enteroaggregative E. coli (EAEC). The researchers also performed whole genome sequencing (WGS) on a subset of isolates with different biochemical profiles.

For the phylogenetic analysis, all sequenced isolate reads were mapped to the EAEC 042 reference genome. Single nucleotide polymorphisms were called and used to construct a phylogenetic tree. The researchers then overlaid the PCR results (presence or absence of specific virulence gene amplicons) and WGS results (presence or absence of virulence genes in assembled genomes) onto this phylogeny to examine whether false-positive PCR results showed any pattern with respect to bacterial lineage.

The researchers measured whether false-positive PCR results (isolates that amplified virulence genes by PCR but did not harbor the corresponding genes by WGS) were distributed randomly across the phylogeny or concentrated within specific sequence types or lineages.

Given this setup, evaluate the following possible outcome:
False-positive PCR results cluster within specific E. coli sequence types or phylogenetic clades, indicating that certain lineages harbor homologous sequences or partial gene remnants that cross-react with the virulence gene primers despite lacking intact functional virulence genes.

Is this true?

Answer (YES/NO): YES